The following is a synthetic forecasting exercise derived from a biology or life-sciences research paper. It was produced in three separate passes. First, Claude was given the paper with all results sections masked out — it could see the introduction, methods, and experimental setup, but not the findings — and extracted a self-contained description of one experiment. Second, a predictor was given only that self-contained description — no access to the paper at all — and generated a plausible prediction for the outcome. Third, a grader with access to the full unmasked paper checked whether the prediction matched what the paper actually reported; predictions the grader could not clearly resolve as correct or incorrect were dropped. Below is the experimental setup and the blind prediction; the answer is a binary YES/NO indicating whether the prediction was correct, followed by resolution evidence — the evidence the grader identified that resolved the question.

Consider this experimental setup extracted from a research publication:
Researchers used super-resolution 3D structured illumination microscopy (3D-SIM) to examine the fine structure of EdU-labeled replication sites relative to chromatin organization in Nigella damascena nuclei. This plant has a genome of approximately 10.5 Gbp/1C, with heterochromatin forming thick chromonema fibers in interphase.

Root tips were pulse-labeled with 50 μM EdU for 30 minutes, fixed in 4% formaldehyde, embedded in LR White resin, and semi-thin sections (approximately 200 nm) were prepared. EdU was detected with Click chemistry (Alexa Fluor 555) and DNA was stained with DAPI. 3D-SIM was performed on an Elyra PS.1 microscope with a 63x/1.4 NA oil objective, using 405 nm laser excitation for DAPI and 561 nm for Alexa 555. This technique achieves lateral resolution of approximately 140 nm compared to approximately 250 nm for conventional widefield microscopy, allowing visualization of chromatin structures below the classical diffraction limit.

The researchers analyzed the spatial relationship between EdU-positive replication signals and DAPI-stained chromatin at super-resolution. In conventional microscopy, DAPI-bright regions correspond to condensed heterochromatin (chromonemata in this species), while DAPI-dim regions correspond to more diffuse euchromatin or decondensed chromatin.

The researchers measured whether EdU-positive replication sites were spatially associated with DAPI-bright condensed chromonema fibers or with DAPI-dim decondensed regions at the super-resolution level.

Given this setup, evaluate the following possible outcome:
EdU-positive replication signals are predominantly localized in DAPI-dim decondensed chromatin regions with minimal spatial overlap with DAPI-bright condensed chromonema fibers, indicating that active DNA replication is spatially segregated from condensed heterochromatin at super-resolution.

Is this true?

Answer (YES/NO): YES